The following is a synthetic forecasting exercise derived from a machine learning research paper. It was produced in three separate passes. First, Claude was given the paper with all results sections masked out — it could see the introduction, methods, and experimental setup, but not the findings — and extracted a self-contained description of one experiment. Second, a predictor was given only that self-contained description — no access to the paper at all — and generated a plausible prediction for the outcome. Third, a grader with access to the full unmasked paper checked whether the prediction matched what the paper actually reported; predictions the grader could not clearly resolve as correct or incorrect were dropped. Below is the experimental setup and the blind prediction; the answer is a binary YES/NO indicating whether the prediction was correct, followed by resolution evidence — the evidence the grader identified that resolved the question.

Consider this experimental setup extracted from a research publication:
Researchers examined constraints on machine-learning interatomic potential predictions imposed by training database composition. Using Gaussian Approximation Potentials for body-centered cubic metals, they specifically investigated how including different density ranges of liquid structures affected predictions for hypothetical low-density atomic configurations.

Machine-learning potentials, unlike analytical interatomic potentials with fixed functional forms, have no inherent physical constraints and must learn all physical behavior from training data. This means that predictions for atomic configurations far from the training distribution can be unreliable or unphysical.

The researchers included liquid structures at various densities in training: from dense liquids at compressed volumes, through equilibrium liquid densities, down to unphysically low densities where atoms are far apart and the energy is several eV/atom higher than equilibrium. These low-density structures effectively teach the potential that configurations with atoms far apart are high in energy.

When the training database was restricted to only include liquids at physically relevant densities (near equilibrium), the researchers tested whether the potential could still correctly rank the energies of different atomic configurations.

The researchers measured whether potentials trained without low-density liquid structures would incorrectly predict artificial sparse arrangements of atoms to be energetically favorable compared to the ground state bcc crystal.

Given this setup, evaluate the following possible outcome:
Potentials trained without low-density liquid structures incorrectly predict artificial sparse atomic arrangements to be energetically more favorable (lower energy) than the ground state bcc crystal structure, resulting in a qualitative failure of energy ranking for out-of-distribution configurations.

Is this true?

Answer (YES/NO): YES